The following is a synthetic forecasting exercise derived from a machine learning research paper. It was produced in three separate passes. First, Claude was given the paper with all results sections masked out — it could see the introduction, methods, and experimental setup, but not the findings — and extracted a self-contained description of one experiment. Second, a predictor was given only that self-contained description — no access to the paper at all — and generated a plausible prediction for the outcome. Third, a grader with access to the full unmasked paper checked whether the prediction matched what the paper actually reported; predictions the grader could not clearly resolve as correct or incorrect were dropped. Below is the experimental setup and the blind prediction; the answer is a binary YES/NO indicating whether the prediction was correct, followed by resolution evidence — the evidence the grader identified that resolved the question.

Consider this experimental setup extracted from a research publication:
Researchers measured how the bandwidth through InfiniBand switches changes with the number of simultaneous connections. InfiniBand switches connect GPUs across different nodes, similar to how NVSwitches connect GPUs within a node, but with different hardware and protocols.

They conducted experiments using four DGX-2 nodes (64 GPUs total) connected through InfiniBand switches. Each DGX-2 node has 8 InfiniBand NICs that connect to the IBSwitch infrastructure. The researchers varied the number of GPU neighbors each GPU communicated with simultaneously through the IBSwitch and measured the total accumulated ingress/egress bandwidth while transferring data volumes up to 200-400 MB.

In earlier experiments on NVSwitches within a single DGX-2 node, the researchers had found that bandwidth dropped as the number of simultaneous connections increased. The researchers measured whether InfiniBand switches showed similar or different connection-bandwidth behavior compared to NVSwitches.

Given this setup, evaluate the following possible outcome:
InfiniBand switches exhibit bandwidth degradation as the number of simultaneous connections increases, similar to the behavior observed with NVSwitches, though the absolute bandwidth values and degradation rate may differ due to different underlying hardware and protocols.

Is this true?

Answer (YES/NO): YES